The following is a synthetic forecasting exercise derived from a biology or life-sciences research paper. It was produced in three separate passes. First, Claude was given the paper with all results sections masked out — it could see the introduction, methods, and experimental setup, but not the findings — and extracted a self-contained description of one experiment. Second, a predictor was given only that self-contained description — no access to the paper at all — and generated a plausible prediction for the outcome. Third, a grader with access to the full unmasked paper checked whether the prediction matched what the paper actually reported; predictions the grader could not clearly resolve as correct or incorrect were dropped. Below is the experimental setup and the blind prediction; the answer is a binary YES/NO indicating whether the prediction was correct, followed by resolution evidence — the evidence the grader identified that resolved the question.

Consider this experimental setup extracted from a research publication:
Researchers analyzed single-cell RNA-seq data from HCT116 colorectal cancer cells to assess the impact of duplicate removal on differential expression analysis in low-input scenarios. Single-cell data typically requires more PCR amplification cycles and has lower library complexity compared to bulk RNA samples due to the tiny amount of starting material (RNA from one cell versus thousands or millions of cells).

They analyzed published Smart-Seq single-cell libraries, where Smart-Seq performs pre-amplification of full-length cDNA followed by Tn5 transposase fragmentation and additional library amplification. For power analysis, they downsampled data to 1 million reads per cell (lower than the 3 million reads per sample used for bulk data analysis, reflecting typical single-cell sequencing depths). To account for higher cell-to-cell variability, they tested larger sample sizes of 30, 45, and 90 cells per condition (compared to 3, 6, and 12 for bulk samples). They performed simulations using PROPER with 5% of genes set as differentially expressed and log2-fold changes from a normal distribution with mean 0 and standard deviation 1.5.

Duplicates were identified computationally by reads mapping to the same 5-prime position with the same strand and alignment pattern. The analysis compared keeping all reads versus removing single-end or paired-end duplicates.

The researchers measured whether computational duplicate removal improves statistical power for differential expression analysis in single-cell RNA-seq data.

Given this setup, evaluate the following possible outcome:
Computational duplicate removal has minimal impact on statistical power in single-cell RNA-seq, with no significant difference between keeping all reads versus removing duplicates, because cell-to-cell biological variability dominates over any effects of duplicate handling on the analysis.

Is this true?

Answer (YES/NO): NO